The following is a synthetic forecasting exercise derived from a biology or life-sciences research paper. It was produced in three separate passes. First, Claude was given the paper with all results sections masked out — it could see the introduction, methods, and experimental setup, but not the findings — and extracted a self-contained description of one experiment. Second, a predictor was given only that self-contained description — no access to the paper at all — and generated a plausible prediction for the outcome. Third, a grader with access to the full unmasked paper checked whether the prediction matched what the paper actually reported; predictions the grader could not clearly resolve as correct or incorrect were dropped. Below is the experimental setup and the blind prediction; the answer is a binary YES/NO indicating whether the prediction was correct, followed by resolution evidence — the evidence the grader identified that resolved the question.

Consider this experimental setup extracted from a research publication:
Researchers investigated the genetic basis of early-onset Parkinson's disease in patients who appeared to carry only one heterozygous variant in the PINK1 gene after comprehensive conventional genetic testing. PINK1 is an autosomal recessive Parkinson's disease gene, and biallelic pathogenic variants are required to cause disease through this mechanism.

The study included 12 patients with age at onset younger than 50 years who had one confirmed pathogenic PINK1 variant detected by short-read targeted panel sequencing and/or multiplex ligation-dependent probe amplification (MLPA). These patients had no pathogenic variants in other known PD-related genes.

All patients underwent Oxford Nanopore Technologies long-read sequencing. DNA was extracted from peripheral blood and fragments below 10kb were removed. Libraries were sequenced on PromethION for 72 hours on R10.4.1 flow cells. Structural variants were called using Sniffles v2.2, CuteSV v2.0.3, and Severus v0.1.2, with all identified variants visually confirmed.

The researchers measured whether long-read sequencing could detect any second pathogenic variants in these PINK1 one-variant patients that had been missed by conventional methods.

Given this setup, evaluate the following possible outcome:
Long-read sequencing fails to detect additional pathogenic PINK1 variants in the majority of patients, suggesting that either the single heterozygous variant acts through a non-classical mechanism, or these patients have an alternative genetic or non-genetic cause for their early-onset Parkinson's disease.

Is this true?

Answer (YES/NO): YES